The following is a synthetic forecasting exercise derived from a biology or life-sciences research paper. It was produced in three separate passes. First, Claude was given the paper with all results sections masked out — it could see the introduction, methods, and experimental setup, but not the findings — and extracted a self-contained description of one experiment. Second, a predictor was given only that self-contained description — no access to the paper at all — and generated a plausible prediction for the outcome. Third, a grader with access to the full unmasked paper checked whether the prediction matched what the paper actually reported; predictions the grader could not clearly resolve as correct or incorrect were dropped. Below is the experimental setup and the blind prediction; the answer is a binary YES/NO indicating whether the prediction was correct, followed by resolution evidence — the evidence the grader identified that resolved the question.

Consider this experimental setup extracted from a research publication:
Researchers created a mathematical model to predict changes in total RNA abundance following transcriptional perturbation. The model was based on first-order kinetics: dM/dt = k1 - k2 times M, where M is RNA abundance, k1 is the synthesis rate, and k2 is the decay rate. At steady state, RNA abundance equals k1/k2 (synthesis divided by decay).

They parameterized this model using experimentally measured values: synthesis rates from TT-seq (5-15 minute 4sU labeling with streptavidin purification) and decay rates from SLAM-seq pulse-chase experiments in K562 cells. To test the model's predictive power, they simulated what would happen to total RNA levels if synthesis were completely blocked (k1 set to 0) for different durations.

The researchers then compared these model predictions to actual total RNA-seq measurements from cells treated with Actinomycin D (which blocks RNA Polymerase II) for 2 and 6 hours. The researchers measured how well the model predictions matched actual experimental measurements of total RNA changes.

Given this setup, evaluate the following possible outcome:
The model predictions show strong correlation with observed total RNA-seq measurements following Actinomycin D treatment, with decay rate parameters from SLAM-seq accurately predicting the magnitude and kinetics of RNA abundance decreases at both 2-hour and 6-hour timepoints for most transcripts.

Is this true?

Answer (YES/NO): NO